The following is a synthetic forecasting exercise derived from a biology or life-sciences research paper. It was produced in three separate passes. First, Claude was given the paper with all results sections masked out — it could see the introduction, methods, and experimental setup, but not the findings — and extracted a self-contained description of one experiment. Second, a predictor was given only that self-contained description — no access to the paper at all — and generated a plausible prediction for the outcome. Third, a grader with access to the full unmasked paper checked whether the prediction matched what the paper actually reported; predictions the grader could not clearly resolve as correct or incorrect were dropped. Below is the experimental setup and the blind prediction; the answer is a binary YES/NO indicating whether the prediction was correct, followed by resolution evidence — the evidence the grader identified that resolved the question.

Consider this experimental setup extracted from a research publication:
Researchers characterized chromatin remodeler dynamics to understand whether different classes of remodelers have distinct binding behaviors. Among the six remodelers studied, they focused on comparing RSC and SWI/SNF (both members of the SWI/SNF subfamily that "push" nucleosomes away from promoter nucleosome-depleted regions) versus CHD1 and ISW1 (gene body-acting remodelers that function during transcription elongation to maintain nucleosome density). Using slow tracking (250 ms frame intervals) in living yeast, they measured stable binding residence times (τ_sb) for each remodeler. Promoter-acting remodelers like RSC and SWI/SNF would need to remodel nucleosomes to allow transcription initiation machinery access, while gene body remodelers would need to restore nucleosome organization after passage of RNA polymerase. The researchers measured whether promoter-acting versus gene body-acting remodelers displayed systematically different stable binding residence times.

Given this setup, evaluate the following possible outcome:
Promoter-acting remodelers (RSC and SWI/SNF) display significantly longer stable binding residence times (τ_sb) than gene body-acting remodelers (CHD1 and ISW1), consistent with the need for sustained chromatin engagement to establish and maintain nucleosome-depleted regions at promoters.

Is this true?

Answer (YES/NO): NO